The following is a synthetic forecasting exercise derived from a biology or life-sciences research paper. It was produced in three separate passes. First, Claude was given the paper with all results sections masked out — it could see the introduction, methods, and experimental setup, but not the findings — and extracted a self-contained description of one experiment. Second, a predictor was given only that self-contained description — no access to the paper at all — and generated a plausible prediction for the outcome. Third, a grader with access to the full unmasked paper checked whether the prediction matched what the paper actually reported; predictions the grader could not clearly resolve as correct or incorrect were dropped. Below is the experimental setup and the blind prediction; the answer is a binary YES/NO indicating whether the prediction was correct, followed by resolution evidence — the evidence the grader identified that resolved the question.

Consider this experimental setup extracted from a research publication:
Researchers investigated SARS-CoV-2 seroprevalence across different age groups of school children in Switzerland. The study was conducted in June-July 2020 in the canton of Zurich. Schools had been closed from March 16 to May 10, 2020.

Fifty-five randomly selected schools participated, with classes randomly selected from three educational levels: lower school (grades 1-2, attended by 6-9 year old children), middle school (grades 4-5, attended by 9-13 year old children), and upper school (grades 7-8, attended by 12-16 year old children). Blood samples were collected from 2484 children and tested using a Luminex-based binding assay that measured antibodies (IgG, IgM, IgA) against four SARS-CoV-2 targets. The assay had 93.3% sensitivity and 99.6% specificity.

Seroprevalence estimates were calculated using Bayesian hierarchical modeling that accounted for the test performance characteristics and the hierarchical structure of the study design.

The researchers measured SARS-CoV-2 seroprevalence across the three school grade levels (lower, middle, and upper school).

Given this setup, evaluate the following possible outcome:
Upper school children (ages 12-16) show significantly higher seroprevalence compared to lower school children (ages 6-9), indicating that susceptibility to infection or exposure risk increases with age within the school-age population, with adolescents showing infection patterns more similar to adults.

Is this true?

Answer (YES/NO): NO